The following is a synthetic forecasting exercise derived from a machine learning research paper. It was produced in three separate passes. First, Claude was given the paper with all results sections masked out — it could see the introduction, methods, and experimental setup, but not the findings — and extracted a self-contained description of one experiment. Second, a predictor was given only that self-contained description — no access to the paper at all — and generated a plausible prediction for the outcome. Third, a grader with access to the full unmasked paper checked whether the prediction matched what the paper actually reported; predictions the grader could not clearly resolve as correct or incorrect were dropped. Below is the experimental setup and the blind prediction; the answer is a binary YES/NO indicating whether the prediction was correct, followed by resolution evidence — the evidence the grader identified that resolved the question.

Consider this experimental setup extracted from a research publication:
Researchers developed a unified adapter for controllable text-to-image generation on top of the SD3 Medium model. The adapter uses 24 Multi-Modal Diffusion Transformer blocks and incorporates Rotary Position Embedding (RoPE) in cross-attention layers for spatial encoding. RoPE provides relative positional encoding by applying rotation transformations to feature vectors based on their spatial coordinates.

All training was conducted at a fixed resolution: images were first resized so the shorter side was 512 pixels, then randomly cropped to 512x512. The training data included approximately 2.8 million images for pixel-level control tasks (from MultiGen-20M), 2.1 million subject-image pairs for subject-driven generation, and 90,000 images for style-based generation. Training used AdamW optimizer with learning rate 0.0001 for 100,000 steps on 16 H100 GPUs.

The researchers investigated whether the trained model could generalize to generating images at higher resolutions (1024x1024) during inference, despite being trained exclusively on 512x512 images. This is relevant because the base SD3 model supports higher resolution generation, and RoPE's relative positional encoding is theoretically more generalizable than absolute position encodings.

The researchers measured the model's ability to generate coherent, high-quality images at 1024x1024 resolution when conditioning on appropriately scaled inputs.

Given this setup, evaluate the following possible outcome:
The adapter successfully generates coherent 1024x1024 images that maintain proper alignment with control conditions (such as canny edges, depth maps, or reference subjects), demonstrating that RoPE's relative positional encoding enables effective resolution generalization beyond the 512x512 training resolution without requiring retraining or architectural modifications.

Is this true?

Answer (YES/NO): NO